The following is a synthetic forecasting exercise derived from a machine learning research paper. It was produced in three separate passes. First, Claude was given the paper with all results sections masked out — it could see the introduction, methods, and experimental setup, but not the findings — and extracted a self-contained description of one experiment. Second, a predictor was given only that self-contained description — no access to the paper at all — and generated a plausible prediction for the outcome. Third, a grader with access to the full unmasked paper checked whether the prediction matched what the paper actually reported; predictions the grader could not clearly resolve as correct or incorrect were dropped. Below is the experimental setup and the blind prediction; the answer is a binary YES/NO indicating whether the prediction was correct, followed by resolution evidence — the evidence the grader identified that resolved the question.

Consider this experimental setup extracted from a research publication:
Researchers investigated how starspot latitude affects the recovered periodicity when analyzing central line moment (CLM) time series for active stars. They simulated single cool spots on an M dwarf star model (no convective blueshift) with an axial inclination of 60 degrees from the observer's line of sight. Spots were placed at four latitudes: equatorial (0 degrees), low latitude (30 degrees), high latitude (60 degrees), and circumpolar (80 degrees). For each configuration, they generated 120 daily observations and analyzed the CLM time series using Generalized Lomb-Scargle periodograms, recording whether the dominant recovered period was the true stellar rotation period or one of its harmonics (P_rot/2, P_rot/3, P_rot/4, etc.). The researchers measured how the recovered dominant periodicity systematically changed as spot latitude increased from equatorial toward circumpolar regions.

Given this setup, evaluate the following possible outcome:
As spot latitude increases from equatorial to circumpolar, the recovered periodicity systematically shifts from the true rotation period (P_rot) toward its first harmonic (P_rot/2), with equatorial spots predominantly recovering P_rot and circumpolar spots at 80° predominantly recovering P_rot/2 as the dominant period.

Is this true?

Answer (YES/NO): NO